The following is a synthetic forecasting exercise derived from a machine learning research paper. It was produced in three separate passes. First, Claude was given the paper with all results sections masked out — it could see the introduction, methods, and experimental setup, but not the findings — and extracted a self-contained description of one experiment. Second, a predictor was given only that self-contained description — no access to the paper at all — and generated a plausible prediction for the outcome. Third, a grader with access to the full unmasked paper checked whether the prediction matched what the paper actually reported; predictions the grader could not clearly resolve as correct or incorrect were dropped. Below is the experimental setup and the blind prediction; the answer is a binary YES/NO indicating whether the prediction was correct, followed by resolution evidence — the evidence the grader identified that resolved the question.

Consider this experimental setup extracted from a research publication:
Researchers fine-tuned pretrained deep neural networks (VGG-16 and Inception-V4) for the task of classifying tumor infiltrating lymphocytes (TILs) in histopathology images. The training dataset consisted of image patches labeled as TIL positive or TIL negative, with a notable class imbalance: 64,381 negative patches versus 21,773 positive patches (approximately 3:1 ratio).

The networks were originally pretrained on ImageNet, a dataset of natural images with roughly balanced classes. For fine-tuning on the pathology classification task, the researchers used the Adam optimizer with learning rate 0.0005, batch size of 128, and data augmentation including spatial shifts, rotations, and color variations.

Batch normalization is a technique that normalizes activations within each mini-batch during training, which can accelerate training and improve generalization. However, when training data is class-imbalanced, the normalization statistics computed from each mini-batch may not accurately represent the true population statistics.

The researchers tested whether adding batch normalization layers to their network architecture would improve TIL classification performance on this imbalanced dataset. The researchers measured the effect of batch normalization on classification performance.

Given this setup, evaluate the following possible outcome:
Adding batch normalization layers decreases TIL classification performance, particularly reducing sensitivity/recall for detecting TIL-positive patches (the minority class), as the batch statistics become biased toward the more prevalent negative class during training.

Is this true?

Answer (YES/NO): NO